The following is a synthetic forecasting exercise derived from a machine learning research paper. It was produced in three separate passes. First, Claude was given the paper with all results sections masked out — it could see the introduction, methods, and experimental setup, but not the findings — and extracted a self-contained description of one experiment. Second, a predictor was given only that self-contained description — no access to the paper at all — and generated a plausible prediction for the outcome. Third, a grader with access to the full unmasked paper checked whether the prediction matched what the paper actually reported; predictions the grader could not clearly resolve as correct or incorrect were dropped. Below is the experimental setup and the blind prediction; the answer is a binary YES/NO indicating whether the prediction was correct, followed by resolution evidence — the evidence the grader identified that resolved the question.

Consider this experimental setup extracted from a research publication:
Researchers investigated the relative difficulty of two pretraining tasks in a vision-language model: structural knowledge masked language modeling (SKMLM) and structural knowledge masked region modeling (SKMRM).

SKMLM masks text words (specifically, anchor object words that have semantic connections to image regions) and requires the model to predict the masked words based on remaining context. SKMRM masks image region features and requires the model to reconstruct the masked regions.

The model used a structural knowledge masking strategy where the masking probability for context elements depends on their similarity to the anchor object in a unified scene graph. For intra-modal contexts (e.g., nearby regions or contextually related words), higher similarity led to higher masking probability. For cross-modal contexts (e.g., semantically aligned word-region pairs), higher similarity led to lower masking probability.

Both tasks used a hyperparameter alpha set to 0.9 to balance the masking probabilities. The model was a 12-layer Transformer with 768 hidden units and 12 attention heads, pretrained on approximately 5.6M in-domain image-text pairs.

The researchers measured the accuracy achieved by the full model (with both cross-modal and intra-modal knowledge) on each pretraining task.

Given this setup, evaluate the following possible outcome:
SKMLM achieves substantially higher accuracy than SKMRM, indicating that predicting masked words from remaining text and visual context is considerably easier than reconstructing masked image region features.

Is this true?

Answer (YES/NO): NO